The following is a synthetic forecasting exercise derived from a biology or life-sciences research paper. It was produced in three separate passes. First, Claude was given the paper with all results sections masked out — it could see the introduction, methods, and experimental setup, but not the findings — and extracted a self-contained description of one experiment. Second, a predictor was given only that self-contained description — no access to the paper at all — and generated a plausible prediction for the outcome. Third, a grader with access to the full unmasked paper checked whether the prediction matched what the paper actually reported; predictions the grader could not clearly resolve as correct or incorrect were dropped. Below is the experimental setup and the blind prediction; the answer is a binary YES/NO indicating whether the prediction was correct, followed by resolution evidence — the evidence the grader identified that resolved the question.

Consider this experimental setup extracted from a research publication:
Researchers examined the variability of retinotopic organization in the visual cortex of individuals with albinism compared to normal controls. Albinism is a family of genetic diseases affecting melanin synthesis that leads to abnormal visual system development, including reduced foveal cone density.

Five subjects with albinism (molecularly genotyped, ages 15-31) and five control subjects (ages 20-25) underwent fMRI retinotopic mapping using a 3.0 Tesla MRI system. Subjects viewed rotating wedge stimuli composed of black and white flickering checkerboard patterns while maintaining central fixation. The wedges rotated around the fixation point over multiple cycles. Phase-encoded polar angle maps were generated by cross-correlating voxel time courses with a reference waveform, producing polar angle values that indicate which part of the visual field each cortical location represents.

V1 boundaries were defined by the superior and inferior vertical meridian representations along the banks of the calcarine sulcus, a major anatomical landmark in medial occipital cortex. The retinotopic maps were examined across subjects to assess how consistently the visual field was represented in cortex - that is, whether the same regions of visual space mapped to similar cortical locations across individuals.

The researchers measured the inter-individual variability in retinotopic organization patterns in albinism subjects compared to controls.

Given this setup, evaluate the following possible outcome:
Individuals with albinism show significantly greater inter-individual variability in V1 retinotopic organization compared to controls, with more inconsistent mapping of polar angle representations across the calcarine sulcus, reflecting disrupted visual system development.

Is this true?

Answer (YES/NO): NO